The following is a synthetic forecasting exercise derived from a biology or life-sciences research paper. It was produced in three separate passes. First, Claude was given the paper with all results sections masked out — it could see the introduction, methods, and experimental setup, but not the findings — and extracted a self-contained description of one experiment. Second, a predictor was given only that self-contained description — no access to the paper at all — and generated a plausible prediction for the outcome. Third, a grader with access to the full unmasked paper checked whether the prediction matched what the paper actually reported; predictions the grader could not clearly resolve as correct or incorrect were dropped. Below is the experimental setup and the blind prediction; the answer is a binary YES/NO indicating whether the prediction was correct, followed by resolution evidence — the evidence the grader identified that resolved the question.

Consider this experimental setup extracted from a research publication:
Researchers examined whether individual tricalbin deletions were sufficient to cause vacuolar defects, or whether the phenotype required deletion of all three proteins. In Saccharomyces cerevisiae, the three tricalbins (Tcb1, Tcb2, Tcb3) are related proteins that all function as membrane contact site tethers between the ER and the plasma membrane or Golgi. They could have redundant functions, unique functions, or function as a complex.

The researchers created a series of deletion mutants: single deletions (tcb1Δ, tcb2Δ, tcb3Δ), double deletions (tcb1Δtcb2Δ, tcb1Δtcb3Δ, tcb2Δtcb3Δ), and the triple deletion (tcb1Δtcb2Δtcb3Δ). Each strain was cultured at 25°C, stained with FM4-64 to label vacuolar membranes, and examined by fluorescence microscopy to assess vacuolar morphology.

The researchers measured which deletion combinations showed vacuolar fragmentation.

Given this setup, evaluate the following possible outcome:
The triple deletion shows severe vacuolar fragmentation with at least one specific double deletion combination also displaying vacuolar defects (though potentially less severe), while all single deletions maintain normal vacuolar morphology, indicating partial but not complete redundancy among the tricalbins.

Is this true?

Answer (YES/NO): NO